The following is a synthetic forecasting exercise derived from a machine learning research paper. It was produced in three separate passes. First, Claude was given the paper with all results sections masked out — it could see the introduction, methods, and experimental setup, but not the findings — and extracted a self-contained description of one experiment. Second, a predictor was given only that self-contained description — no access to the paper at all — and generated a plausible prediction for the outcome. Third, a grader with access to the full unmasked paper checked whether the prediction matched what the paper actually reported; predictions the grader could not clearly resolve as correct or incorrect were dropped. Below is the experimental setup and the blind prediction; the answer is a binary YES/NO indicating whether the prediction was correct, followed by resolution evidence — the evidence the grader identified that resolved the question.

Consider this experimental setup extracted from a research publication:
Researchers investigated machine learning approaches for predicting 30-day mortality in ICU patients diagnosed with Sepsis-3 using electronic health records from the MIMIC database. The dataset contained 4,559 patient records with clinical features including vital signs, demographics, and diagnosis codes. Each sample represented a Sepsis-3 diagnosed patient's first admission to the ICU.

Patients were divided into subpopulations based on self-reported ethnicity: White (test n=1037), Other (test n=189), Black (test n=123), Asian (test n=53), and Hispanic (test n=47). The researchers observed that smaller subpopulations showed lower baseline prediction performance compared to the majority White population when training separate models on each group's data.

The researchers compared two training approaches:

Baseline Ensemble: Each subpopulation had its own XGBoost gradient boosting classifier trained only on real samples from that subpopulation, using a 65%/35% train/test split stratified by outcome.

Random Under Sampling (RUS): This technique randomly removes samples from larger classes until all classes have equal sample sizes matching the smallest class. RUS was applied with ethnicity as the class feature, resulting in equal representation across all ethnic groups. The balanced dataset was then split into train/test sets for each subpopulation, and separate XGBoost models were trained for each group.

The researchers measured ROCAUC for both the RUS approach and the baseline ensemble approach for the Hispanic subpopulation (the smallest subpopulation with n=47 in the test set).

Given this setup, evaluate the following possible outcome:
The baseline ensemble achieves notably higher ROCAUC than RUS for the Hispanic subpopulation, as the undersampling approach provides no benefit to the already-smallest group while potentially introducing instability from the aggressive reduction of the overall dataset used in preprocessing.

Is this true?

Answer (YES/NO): NO